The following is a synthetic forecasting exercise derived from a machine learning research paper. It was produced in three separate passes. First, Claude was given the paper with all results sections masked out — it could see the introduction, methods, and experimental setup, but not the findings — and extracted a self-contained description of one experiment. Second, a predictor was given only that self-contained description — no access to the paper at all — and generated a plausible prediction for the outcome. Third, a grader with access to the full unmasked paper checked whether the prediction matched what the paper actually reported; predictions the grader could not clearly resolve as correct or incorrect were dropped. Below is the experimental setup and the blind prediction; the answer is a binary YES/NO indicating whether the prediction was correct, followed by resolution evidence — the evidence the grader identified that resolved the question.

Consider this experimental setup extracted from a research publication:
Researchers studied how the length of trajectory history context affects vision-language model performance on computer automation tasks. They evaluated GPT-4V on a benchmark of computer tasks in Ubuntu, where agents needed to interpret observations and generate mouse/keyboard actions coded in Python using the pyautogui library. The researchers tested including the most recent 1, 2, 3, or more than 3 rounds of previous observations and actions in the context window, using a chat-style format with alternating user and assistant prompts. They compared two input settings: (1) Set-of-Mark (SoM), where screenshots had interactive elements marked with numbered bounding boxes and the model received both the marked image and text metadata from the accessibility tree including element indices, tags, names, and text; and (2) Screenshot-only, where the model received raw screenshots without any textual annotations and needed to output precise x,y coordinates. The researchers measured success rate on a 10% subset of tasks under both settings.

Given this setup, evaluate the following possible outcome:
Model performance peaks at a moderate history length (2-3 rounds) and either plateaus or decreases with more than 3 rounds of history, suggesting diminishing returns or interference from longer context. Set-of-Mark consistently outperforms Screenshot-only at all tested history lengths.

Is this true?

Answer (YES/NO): NO